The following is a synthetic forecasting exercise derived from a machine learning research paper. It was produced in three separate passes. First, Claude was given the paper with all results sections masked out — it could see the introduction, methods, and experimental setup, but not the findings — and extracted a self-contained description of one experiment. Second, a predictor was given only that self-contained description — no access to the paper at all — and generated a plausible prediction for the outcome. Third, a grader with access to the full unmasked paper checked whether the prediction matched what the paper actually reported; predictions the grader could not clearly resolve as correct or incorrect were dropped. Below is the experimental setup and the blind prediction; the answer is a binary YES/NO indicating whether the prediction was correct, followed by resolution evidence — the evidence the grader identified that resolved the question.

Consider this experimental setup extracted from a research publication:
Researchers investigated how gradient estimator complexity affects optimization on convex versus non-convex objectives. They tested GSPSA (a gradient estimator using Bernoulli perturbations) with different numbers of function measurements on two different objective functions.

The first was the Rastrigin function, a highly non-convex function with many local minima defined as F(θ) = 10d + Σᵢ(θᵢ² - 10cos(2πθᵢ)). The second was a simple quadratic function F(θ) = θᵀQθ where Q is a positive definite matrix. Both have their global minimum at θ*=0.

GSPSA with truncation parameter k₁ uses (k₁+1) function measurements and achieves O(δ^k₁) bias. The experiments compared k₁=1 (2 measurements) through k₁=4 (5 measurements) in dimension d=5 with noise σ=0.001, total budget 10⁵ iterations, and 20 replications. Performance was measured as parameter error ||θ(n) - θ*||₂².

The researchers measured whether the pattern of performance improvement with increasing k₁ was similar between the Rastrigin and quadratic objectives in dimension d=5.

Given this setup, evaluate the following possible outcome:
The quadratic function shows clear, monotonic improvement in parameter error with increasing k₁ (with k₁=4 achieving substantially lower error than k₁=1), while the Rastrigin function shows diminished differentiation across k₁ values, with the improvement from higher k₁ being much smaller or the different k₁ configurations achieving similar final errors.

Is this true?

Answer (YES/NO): NO